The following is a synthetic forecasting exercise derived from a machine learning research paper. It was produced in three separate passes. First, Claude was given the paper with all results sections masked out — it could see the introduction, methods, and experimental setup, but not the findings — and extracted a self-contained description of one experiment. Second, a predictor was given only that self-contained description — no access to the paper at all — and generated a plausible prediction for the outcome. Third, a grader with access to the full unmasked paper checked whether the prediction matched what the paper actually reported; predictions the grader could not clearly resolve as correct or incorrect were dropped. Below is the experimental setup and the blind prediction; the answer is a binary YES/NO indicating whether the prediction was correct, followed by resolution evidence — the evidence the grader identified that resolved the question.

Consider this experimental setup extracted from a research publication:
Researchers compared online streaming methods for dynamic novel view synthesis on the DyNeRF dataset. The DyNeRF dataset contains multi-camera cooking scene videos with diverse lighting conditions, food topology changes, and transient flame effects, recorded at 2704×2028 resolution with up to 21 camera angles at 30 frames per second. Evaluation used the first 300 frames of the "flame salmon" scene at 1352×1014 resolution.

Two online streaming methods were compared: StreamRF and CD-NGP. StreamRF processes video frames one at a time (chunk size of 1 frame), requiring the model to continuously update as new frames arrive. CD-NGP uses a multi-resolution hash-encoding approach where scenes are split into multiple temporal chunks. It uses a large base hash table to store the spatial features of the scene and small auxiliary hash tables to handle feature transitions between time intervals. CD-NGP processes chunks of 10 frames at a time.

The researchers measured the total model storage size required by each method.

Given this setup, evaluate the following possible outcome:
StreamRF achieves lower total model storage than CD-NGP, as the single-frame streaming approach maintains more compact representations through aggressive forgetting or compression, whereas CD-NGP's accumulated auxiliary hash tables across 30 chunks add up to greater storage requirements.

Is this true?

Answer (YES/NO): NO